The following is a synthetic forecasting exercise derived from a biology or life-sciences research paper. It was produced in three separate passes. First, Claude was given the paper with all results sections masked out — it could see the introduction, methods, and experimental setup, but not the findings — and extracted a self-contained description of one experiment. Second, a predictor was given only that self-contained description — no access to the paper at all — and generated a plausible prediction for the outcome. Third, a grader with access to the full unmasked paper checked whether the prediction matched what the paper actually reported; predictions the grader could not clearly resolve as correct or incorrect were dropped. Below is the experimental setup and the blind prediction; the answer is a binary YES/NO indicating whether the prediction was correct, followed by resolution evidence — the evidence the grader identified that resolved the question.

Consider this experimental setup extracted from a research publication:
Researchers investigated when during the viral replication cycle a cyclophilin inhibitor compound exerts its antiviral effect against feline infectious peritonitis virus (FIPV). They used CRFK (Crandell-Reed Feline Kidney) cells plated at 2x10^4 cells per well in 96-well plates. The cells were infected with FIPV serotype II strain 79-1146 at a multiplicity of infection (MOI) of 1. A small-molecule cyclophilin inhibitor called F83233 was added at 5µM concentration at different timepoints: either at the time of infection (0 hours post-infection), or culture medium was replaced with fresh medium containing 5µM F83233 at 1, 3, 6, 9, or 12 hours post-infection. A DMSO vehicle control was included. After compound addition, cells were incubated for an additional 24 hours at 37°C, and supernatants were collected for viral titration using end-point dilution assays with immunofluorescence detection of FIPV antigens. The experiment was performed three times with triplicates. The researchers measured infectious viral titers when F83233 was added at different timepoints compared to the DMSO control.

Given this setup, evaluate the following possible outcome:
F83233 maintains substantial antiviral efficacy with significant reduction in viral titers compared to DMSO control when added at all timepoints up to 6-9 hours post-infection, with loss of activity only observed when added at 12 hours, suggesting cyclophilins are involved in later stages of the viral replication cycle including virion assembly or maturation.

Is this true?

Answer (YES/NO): NO